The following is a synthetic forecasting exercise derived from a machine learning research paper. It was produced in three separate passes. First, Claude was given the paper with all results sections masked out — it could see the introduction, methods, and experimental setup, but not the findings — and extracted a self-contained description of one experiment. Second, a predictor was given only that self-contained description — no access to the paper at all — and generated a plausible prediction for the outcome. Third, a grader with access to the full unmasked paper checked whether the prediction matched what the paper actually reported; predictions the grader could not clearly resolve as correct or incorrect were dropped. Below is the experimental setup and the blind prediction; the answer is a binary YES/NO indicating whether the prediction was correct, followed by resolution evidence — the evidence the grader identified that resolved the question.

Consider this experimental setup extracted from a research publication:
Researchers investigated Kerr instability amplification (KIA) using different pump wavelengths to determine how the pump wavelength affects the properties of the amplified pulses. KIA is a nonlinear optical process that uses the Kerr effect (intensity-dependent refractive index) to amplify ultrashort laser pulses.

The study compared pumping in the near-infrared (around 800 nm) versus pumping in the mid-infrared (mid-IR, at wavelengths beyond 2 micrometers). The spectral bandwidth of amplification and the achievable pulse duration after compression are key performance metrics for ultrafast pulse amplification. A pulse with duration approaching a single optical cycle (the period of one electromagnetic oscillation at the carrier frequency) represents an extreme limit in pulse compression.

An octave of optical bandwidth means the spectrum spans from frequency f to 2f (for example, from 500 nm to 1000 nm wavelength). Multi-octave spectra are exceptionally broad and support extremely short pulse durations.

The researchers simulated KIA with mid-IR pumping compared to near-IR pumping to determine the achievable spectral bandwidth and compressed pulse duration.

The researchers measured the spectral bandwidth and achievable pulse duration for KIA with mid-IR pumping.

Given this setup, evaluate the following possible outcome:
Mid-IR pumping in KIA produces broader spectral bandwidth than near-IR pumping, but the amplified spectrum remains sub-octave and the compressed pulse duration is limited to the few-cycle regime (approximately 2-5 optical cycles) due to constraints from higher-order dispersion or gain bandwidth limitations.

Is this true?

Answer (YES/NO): NO